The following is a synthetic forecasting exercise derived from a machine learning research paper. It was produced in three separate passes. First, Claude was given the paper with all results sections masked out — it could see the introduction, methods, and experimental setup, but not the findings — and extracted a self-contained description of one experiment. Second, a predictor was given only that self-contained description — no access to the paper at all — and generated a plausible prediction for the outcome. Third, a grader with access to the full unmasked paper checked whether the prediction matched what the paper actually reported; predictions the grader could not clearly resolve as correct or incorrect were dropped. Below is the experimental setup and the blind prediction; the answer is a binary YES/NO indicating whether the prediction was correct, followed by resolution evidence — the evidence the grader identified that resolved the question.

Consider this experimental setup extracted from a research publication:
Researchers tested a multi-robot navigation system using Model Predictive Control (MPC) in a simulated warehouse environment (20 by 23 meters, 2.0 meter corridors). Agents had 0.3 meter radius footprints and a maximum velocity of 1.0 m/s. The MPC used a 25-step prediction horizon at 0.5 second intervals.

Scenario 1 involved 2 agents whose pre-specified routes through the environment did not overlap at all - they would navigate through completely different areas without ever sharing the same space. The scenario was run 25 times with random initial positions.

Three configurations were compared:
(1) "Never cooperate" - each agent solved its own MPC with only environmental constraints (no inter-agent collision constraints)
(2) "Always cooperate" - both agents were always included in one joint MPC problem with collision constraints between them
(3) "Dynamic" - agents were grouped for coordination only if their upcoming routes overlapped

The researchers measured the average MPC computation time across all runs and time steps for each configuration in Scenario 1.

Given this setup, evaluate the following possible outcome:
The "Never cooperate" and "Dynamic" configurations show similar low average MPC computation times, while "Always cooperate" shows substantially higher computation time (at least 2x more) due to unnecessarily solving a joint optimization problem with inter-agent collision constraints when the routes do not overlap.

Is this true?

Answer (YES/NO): YES